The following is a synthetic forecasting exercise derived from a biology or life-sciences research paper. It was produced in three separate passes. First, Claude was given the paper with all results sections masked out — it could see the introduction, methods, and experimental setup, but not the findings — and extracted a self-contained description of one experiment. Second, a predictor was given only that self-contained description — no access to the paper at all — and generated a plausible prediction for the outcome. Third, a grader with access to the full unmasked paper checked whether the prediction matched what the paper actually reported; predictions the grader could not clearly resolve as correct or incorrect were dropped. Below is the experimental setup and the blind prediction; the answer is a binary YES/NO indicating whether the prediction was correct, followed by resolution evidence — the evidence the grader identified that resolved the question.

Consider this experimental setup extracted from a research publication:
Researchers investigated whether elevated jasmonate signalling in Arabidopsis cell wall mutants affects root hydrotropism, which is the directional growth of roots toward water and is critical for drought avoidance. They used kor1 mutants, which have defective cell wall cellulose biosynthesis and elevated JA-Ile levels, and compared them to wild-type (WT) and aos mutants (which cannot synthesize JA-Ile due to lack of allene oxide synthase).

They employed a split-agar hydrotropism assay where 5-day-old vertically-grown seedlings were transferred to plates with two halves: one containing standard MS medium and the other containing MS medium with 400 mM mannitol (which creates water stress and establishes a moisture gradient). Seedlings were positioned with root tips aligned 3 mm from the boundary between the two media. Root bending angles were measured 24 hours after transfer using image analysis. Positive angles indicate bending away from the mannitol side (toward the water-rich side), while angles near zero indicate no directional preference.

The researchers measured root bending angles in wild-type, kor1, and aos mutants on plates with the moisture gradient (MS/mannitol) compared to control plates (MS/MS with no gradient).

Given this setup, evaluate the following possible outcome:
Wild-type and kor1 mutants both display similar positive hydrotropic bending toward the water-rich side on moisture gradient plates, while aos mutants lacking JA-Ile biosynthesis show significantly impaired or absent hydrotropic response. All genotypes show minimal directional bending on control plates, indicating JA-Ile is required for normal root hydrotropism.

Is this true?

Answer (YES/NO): NO